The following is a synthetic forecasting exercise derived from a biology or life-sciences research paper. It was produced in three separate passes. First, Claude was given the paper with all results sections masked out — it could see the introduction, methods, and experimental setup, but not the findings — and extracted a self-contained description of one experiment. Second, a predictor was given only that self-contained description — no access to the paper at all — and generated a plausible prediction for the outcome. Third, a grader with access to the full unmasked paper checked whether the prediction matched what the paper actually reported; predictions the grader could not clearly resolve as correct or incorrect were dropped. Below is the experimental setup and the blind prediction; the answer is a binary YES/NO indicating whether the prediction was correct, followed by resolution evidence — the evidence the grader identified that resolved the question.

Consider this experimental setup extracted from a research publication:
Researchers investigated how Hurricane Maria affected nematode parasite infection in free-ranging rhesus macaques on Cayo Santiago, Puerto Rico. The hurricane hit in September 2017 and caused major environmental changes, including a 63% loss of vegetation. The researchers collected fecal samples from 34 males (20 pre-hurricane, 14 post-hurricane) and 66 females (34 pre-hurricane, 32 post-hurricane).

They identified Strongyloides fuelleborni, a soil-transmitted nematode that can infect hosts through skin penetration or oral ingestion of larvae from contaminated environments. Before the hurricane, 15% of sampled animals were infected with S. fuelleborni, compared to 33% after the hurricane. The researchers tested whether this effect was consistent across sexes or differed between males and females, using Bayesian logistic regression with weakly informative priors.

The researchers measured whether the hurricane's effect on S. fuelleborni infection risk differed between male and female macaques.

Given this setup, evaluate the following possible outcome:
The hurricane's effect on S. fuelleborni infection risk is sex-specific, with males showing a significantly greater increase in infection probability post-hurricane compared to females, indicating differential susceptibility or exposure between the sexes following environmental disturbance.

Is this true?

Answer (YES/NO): YES